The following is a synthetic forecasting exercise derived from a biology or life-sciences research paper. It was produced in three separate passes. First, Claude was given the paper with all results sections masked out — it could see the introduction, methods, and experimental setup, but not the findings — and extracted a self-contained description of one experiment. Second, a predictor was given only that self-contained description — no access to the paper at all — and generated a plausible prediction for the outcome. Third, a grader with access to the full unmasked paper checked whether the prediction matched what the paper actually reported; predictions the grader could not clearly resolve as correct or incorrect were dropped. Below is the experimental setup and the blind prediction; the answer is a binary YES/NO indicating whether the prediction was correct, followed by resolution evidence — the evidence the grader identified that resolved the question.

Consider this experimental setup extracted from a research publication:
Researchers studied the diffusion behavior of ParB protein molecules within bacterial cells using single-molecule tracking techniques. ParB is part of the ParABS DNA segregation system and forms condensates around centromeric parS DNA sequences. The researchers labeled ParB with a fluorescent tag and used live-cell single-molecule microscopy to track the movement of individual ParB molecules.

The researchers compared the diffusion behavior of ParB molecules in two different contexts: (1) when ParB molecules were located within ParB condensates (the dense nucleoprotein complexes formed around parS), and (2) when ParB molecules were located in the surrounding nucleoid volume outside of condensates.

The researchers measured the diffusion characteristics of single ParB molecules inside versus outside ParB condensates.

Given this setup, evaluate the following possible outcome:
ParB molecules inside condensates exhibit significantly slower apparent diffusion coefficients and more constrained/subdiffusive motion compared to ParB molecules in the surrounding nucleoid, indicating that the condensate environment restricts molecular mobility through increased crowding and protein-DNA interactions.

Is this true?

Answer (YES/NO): YES